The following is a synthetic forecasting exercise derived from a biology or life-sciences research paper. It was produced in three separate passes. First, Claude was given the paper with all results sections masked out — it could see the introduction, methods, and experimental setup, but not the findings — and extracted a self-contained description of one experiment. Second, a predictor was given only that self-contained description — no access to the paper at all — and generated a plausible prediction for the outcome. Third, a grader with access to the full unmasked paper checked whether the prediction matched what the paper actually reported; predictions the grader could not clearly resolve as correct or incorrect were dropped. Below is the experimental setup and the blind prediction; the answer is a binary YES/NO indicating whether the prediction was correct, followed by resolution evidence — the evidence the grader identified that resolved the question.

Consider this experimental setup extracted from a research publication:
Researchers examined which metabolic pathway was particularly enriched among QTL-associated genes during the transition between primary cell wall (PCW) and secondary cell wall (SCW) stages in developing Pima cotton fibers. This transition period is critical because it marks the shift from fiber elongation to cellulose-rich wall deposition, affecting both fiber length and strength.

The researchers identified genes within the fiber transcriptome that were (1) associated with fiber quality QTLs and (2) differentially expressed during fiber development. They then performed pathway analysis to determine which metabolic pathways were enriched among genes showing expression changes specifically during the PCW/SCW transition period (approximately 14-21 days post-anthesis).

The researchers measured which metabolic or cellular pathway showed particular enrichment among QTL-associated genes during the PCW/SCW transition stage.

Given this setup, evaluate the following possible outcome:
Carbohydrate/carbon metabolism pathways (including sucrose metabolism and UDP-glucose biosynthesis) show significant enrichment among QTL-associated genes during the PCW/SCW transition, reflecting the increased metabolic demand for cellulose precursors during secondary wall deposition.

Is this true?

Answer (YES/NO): NO